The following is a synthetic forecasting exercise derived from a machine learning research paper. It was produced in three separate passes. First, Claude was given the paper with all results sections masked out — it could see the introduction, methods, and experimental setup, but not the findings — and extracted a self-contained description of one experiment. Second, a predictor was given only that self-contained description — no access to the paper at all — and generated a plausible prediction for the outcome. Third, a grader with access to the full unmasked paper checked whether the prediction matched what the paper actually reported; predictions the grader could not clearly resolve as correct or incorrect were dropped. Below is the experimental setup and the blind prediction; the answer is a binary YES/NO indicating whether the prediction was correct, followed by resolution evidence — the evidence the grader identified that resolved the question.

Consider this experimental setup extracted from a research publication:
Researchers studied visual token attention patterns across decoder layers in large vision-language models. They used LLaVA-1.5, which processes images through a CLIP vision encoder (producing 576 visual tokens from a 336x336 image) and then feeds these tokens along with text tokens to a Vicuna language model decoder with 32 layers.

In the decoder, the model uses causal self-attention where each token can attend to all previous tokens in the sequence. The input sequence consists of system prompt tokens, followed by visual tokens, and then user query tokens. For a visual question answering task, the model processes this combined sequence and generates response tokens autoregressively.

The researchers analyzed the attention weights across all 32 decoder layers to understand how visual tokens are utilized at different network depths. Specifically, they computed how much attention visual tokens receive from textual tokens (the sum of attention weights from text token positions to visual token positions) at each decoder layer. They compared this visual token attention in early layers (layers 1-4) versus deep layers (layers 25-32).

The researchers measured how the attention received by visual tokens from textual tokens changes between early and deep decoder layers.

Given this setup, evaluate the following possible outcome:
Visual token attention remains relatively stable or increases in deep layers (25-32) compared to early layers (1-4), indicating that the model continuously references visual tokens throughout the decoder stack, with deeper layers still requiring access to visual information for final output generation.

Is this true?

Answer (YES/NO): NO